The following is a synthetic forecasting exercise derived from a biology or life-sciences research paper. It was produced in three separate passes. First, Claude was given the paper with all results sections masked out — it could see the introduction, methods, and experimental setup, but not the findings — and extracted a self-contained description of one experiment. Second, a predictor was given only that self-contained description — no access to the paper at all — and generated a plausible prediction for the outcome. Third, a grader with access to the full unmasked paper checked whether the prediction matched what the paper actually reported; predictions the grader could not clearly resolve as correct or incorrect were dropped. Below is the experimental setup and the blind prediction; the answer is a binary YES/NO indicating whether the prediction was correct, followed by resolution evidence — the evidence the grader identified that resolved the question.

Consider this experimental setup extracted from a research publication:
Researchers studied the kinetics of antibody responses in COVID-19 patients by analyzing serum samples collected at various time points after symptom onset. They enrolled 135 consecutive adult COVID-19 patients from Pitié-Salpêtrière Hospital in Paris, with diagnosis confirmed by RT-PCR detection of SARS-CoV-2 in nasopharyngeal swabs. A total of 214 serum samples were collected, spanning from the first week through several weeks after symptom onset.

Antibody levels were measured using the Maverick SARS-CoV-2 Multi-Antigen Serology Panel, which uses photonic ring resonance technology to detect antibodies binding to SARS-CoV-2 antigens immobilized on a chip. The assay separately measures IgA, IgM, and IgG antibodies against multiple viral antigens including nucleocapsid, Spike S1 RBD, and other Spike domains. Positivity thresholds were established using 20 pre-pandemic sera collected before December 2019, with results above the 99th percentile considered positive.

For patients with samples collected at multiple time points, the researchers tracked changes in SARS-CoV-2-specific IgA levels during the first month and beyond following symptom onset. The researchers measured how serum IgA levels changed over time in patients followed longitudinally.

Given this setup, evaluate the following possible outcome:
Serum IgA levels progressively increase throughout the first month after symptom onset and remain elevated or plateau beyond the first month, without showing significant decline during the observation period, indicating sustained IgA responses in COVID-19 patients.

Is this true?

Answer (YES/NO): NO